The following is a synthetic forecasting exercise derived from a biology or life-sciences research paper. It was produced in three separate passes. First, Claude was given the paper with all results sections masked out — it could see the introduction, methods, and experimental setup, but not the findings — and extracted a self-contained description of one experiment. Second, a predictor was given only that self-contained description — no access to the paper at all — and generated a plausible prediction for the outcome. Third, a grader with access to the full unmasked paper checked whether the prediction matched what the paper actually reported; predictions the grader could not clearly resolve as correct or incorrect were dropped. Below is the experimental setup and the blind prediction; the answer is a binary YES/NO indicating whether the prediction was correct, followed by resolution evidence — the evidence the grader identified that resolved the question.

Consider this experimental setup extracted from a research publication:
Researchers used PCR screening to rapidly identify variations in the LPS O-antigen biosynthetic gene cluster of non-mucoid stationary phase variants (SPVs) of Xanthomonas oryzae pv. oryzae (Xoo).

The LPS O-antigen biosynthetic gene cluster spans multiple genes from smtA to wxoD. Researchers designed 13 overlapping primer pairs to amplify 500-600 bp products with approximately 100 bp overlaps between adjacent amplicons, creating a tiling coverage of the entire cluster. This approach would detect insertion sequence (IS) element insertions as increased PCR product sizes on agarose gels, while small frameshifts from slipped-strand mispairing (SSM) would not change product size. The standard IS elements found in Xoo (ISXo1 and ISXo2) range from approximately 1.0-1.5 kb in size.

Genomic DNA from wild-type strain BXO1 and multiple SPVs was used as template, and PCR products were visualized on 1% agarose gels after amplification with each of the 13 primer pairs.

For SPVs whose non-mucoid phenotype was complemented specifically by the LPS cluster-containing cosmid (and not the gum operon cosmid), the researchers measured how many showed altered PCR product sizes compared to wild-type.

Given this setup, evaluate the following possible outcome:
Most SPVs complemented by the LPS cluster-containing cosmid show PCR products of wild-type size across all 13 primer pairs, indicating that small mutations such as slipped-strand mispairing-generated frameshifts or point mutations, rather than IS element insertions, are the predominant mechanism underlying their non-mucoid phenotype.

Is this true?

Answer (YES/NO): NO